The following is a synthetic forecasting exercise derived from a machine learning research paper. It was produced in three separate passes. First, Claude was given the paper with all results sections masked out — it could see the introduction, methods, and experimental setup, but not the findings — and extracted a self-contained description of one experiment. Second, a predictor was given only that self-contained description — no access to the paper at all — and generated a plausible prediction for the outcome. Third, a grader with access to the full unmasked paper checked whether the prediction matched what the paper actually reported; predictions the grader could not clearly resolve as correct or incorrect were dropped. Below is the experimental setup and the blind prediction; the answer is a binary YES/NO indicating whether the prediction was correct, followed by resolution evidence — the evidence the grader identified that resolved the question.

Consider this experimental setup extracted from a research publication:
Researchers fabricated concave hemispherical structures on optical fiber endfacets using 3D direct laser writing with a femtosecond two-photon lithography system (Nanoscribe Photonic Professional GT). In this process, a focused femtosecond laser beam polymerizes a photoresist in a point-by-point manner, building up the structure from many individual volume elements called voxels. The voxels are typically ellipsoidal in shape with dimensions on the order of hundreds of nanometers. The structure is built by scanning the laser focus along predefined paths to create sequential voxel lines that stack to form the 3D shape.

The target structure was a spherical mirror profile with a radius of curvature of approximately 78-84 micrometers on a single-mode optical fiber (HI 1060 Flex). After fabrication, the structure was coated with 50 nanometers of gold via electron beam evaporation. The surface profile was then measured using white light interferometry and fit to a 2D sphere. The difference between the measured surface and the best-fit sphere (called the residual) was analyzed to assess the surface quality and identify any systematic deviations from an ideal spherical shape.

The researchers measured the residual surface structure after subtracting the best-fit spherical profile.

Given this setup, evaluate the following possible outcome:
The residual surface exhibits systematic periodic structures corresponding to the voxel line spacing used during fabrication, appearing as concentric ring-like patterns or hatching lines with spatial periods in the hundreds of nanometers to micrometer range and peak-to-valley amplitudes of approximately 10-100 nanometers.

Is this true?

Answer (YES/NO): YES